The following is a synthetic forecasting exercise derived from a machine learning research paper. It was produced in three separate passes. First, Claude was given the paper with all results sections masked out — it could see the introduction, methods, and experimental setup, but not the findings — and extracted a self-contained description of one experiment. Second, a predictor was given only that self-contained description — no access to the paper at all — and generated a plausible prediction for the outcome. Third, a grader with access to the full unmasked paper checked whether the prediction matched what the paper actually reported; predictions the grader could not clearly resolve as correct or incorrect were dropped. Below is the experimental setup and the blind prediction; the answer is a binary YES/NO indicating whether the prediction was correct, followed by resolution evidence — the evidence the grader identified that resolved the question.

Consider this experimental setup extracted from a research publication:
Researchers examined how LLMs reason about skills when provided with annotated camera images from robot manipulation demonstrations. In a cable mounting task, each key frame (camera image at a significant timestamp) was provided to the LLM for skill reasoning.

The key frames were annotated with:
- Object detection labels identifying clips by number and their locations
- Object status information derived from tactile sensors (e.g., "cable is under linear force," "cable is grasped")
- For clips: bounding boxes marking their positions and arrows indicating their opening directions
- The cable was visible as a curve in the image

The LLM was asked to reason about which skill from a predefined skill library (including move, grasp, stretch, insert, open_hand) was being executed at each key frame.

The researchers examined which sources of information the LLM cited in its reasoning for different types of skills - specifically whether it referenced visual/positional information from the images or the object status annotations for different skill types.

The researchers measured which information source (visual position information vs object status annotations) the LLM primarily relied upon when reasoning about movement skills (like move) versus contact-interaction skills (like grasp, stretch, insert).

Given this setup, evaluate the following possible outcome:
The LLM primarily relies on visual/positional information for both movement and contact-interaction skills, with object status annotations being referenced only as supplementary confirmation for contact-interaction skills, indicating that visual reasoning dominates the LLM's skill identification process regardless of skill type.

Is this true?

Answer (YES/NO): NO